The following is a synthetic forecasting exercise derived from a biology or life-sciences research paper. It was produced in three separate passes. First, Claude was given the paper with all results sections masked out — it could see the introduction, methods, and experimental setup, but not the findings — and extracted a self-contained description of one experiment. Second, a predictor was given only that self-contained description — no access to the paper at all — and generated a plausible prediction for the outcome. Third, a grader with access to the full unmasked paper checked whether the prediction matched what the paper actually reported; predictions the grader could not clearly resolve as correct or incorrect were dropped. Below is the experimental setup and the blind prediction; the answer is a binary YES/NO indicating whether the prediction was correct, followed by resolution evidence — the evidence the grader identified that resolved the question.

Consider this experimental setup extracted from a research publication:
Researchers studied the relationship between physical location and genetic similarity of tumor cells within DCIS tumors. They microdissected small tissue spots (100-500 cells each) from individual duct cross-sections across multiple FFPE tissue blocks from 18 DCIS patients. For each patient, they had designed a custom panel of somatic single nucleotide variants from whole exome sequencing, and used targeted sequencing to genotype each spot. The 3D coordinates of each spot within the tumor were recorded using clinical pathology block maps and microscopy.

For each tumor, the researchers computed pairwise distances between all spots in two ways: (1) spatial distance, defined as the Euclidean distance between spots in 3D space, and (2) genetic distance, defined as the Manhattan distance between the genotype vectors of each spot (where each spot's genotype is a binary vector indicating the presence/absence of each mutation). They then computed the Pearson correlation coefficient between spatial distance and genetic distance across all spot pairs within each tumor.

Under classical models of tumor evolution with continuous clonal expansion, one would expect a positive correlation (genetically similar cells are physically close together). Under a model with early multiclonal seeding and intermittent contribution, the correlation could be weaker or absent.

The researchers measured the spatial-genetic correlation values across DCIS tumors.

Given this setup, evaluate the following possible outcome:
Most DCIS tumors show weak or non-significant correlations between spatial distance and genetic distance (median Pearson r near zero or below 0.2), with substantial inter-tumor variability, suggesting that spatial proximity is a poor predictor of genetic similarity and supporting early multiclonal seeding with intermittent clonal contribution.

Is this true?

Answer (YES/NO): YES